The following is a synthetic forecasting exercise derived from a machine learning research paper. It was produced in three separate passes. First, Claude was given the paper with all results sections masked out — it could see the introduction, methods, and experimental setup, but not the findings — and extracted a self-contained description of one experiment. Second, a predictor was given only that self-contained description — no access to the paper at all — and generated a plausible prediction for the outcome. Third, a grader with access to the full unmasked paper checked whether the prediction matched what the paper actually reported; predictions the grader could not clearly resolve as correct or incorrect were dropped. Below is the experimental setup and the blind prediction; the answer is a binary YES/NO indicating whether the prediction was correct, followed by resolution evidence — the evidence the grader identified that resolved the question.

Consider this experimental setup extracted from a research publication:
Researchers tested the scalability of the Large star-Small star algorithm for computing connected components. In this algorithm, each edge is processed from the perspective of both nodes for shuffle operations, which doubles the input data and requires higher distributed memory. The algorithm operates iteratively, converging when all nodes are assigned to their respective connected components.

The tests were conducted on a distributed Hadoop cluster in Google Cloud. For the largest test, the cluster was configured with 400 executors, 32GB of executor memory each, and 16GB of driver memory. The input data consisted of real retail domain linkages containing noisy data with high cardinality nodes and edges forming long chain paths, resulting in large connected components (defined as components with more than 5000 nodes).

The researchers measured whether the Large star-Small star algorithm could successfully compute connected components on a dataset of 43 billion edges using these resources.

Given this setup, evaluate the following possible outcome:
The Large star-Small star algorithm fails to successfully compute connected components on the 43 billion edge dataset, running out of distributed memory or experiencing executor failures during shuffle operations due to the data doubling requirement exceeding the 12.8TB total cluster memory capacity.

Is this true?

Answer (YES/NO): NO